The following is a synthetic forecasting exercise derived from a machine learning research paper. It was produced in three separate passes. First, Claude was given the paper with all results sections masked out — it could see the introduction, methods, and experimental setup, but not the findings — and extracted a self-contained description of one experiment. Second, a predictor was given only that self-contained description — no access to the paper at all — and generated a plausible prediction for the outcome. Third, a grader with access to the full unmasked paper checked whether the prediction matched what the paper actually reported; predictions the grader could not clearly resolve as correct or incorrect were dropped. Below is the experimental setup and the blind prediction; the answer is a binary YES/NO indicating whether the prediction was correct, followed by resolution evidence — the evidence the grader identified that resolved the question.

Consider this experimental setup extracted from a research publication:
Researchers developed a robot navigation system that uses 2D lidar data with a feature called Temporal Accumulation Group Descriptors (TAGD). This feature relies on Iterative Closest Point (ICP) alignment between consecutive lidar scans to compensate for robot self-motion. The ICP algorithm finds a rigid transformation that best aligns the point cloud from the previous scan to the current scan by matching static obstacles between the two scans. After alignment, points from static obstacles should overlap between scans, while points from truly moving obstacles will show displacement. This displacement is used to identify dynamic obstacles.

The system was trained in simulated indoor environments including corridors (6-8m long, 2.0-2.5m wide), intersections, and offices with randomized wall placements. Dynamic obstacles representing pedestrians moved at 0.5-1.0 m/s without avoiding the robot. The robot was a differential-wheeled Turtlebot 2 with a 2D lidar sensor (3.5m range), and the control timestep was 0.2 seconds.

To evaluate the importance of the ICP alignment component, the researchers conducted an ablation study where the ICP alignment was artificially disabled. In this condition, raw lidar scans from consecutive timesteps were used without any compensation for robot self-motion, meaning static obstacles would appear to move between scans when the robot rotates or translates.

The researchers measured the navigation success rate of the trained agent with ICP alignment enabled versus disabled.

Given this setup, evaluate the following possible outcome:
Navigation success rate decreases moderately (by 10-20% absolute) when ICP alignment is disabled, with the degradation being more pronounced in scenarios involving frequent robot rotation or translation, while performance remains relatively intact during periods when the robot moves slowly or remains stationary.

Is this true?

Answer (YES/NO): NO